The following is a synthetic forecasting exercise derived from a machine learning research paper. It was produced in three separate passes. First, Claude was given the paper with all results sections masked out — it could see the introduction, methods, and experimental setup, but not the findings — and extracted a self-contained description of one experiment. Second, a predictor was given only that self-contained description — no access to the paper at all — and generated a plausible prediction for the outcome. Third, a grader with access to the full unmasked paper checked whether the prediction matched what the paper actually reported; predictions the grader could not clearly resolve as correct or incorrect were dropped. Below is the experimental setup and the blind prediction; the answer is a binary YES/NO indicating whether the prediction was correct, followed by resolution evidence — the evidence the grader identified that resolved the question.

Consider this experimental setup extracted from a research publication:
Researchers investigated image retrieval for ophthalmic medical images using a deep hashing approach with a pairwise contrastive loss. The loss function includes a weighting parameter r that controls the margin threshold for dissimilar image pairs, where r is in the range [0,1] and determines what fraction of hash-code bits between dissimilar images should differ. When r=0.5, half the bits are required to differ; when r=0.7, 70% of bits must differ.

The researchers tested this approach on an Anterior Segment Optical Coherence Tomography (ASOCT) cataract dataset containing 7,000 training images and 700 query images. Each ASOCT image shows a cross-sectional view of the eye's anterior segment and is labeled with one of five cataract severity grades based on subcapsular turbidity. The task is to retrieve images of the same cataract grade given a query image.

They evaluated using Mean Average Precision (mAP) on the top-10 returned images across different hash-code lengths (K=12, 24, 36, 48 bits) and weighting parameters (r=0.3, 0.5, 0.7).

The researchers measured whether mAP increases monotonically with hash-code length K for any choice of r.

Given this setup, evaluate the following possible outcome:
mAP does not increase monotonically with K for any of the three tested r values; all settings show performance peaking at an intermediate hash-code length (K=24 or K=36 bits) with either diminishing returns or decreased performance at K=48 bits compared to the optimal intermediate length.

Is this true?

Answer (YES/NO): NO